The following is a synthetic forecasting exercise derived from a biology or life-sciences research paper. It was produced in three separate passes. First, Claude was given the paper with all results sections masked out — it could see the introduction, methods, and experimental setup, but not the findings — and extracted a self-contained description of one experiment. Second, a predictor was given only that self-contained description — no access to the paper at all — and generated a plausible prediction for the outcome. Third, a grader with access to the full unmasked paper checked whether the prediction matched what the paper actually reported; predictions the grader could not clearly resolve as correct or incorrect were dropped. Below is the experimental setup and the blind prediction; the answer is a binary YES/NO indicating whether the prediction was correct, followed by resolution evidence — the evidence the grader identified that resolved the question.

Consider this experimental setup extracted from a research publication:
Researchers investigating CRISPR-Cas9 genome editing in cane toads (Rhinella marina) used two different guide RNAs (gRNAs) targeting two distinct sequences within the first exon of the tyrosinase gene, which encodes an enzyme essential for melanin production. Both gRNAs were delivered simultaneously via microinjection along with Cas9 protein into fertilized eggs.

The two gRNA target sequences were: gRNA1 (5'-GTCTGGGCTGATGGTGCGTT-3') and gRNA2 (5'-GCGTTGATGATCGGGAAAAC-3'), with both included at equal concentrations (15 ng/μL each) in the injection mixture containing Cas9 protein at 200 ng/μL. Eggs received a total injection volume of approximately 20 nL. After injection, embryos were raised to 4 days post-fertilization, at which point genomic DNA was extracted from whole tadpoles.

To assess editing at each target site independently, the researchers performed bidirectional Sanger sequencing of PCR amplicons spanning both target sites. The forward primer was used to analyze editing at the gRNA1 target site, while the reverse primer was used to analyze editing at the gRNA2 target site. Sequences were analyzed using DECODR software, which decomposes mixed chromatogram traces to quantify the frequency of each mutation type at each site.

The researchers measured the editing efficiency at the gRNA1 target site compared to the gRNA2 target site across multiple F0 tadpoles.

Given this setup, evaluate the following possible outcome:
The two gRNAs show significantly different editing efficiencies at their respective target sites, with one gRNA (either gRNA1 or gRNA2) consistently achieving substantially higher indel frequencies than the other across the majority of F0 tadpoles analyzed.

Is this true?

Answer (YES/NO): NO